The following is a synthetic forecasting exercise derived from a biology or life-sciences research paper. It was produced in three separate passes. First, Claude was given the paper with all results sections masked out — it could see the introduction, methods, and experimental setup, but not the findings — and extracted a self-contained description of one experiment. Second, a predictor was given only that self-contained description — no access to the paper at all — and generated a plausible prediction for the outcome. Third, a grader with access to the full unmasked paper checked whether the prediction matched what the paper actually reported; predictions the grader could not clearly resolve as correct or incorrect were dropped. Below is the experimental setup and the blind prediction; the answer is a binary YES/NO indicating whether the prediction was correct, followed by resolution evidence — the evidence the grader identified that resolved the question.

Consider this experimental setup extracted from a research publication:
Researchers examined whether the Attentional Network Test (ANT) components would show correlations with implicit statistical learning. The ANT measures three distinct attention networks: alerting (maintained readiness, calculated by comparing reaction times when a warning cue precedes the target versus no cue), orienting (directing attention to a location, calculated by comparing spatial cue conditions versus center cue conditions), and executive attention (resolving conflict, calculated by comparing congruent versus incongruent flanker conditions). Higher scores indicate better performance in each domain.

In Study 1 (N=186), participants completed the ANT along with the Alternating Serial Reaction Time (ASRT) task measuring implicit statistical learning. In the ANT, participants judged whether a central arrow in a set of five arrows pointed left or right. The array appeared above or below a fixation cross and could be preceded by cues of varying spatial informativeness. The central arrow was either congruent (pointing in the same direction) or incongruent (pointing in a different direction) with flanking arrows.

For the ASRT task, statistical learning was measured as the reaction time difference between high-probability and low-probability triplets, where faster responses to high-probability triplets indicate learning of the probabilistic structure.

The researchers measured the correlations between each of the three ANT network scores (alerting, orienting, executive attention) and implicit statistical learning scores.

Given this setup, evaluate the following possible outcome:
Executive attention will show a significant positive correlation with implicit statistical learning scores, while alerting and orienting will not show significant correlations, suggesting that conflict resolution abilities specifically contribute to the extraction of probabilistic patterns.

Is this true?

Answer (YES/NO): NO